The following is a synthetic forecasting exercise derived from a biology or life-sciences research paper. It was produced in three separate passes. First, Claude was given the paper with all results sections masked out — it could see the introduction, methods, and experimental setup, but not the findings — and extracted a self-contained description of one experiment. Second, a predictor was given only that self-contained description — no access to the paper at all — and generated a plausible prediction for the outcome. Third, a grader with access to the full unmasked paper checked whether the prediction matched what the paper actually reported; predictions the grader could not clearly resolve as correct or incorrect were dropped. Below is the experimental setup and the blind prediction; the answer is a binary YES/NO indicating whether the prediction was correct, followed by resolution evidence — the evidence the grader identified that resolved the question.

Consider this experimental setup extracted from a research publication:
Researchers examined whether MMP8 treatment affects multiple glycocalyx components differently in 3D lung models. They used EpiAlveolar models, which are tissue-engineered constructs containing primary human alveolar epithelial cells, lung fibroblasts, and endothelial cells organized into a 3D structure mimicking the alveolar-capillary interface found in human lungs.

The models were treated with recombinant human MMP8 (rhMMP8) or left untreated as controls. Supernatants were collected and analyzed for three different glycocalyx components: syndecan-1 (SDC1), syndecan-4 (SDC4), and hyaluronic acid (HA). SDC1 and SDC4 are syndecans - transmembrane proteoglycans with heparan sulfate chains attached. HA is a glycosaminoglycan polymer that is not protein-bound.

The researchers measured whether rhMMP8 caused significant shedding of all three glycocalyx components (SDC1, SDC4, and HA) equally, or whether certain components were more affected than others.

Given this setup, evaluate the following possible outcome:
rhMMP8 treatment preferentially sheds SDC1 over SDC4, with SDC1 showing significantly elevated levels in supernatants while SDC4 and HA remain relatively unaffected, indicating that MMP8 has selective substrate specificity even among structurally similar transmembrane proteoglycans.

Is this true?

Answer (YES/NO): NO